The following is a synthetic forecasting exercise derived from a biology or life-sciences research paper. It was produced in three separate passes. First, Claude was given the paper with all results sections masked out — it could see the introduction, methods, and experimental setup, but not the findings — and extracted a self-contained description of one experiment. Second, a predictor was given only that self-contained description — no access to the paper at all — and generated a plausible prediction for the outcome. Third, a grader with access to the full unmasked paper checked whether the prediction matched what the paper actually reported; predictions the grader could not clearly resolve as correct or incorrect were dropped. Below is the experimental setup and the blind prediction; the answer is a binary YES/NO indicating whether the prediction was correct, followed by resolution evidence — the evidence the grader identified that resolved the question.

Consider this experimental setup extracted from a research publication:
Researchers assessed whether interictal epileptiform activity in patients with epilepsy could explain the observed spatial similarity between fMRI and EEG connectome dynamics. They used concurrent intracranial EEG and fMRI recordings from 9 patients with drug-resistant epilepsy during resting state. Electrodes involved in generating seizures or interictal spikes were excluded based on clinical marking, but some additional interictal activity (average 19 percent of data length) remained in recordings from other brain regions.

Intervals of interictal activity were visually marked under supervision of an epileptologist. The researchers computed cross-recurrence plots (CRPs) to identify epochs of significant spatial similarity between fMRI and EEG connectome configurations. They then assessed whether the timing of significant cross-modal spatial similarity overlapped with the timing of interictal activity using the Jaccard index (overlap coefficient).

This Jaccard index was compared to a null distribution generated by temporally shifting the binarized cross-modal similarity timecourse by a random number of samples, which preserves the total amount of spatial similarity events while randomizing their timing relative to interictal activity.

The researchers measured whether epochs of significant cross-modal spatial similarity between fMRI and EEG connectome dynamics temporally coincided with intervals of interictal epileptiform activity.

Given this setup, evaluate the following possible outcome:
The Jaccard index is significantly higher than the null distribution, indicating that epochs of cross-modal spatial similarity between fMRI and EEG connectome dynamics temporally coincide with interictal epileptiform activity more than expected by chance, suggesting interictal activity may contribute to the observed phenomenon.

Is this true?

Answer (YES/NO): NO